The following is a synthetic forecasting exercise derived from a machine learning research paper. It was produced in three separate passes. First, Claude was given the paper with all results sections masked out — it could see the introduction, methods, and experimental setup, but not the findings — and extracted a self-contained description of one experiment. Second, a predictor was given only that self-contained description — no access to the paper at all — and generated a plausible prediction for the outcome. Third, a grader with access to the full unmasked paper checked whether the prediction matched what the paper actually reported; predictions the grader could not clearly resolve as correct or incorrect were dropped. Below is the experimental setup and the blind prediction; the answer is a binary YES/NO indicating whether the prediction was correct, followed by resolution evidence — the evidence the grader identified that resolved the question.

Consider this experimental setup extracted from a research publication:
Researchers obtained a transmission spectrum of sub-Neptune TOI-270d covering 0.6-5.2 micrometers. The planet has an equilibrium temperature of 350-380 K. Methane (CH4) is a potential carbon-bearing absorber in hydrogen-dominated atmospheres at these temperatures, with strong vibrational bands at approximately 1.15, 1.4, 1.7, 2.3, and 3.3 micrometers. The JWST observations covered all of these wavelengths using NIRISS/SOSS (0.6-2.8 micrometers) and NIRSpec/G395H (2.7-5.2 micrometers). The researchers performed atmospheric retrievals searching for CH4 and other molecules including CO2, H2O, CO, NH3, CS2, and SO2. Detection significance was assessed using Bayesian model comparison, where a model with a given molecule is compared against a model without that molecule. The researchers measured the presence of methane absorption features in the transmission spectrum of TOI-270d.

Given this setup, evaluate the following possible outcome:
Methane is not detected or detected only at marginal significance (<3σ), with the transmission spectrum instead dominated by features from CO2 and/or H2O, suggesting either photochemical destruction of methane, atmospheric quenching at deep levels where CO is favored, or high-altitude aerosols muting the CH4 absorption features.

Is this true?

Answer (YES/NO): NO